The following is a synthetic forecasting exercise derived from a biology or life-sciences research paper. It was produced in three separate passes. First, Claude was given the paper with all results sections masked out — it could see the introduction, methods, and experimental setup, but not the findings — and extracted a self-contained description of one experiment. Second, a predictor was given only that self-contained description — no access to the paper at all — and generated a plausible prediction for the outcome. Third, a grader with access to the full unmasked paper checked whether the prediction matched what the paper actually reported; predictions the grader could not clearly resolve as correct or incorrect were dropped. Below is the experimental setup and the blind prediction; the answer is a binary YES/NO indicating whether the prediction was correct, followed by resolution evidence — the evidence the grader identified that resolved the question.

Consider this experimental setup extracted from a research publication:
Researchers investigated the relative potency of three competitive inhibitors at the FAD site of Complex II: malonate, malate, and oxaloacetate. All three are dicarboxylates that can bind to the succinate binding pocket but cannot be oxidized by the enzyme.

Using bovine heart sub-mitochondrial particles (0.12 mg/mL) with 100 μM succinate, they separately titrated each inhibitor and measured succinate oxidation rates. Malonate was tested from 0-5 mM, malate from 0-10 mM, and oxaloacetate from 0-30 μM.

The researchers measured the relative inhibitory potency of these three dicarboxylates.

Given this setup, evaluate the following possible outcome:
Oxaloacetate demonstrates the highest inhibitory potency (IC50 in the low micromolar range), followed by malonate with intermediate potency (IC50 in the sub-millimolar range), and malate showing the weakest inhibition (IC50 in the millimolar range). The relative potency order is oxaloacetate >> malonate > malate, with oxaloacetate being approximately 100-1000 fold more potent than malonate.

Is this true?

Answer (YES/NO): NO